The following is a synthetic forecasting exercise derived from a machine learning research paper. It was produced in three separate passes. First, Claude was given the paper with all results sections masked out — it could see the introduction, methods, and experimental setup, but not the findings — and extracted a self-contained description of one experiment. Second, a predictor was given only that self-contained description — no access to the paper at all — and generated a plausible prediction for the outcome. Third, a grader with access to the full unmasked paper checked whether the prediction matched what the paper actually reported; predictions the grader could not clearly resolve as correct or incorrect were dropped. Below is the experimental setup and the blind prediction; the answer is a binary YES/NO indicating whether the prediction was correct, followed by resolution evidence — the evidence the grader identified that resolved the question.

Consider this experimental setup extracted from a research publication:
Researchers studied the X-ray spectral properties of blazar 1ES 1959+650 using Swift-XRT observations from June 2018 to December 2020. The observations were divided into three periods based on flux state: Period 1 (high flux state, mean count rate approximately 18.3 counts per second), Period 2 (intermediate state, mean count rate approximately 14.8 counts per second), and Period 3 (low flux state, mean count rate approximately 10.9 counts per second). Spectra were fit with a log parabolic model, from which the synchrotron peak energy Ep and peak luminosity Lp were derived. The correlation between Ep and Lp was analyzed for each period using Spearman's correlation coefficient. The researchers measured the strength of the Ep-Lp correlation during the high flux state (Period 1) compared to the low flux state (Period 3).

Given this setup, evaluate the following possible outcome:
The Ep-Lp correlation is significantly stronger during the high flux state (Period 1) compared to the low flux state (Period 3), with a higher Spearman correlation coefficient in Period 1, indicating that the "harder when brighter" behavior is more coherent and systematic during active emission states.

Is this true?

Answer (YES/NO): YES